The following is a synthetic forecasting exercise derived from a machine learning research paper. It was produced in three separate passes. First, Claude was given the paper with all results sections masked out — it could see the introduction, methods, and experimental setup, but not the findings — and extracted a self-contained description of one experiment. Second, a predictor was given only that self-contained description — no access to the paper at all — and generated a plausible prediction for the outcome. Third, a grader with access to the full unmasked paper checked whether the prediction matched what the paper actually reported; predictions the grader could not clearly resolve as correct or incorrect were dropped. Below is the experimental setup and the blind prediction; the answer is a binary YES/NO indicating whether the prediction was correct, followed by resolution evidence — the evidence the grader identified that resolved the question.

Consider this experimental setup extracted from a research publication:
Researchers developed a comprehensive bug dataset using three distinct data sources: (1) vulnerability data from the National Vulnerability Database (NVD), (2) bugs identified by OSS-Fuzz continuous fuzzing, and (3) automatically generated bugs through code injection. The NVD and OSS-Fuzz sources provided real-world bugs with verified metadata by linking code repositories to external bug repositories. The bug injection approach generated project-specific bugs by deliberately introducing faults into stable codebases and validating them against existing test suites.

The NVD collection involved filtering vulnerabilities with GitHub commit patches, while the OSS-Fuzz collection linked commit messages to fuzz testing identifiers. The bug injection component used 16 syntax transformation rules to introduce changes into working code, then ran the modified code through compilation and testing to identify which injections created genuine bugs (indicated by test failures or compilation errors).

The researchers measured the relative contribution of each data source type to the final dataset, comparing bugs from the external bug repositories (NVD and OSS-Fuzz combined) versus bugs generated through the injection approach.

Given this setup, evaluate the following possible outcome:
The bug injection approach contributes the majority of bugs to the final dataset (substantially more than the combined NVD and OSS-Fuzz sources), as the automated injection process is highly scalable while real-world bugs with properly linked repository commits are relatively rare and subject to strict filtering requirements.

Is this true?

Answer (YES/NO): YES